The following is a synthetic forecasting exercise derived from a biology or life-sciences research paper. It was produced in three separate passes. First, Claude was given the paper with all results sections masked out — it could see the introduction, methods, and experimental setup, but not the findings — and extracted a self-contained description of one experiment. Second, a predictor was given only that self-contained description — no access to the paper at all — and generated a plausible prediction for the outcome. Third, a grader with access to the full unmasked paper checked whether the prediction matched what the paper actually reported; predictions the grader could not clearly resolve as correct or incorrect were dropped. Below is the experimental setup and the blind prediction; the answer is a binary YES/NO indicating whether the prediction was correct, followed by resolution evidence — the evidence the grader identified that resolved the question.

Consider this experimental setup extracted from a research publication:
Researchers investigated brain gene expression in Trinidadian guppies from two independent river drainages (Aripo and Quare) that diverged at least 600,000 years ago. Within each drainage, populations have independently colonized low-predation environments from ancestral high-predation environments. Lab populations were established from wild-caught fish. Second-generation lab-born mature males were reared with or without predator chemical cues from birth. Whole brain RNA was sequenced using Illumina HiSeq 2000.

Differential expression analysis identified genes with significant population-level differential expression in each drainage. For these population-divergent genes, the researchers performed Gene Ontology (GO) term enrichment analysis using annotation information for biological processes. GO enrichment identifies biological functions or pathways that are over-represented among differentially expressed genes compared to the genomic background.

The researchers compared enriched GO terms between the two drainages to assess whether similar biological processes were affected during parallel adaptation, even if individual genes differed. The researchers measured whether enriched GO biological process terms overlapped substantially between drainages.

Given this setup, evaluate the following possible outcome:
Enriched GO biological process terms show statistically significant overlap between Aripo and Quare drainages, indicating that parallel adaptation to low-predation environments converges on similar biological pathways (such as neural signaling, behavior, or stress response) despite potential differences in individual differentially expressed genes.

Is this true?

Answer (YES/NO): NO